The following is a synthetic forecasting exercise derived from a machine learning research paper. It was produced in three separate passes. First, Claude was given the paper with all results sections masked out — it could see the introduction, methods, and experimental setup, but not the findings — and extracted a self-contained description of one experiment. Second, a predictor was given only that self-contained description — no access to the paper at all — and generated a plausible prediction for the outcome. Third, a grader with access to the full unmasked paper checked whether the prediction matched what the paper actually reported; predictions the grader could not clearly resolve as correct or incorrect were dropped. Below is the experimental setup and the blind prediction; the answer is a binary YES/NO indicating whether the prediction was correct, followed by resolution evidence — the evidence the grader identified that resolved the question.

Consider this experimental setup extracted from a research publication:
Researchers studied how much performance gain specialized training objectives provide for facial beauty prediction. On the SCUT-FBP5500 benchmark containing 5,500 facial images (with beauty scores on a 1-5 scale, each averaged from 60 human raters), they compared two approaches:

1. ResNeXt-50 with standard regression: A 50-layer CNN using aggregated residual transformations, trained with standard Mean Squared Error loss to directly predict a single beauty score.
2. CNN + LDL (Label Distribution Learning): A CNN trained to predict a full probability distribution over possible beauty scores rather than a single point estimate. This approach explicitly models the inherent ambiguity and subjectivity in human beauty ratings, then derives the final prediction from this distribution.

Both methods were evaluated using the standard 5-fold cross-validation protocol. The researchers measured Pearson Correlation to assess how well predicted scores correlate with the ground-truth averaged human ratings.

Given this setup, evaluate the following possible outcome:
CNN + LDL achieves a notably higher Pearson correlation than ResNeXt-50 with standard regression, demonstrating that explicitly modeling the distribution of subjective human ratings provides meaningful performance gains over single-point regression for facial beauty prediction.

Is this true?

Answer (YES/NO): NO